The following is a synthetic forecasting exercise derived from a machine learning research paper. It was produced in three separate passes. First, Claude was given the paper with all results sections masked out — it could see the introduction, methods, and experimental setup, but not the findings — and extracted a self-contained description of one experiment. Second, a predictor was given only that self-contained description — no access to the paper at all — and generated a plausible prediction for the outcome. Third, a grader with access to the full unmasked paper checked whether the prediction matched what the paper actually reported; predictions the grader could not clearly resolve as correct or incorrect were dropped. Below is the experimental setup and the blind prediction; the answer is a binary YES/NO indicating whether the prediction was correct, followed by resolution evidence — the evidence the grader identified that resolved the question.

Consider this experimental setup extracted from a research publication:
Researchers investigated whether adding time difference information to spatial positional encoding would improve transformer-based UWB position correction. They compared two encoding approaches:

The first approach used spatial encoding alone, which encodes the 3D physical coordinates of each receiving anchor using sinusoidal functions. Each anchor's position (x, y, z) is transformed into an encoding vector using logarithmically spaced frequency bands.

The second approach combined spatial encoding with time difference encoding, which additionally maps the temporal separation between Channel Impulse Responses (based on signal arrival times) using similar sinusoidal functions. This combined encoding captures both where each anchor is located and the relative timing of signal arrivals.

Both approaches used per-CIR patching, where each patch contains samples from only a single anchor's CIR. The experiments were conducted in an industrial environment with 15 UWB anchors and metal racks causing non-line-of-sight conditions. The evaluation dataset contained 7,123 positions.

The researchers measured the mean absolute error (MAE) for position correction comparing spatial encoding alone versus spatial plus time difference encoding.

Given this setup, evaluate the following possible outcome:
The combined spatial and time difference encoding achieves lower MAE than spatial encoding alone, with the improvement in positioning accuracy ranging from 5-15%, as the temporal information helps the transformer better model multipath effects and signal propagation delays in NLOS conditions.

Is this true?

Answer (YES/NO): NO